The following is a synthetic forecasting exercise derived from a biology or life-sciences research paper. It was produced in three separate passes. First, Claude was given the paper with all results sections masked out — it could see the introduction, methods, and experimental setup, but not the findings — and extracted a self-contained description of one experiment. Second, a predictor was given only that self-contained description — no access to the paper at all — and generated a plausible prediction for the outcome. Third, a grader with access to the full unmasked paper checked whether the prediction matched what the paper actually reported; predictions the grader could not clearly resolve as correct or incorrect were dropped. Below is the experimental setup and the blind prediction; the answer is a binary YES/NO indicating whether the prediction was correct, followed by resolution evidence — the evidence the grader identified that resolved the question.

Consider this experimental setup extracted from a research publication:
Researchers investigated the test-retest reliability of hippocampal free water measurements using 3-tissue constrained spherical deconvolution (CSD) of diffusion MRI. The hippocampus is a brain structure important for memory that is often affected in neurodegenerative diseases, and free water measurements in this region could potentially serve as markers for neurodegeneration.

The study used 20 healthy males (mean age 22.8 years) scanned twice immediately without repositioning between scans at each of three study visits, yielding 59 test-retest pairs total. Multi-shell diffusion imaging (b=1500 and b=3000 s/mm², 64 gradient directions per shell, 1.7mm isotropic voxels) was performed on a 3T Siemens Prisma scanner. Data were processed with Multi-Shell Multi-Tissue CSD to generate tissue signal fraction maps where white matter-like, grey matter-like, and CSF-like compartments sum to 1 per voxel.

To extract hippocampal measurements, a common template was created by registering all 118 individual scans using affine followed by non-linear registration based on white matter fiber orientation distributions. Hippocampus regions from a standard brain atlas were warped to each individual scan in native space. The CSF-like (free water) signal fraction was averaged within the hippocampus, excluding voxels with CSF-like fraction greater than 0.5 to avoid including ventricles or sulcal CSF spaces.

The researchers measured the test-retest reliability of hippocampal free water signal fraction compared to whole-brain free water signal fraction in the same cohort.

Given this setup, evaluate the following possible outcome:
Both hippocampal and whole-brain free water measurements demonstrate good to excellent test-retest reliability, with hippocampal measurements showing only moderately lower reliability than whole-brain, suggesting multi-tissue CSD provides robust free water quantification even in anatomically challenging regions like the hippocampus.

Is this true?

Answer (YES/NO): YES